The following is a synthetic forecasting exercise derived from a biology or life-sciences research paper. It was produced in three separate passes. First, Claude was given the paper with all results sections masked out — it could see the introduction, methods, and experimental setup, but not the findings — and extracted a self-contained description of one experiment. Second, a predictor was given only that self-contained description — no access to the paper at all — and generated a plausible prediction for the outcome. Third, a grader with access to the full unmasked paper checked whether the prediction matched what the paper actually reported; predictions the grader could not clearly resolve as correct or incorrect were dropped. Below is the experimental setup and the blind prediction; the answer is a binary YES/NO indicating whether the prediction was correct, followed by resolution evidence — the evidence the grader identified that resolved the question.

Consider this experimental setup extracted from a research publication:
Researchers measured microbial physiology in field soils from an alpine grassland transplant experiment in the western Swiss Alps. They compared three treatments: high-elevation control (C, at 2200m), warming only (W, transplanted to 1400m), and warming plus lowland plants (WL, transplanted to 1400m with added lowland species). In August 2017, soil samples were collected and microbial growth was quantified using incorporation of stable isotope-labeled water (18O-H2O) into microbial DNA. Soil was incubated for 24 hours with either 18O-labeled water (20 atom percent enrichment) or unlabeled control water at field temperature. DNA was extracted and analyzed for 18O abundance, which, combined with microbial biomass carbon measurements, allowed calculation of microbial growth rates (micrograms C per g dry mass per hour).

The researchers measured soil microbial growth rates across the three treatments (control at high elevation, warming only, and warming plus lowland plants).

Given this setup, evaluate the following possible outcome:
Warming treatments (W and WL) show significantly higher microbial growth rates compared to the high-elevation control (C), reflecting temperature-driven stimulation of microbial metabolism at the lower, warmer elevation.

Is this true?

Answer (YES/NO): NO